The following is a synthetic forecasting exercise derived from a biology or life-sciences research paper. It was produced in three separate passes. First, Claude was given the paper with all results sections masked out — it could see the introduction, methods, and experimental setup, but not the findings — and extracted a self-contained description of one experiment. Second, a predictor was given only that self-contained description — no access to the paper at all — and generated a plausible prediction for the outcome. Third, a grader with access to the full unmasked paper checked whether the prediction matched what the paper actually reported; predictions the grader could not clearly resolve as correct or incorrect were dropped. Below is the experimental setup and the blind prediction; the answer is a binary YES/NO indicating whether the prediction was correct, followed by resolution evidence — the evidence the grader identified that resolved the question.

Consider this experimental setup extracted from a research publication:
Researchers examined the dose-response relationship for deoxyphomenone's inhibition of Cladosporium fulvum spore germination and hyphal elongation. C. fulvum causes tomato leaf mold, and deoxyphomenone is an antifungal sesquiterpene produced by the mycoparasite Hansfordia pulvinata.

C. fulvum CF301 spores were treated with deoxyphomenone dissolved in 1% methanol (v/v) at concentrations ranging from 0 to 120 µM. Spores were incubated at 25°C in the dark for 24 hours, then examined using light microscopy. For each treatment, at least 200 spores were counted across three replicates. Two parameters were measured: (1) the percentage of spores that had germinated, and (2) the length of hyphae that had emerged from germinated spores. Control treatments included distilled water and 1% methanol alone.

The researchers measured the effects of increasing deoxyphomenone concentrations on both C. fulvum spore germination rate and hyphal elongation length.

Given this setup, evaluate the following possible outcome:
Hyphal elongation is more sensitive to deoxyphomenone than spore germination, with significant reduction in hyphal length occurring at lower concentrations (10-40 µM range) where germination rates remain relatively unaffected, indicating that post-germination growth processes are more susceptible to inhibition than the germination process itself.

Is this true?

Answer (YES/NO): NO